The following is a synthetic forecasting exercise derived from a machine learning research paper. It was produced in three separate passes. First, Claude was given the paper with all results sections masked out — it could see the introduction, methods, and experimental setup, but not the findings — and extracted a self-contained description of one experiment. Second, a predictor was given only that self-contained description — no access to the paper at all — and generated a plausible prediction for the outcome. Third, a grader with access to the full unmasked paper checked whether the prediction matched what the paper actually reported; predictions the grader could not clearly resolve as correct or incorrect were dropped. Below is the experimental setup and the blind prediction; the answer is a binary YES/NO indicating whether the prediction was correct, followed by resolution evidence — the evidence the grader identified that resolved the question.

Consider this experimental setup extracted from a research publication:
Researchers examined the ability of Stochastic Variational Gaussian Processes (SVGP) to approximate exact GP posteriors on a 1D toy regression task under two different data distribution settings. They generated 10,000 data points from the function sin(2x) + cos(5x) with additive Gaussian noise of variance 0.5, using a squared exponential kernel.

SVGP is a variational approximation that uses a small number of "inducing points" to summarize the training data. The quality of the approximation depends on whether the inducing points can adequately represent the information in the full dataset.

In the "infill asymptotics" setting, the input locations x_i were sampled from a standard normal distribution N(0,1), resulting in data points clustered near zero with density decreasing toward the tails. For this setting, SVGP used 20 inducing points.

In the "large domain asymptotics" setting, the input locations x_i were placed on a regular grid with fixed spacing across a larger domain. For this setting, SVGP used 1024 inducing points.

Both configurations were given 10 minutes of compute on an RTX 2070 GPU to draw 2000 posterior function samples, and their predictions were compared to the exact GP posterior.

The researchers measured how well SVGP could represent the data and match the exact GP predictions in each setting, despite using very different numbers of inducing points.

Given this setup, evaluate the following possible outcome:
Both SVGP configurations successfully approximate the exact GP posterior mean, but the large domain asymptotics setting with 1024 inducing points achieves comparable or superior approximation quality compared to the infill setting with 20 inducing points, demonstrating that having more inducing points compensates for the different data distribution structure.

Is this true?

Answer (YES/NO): NO